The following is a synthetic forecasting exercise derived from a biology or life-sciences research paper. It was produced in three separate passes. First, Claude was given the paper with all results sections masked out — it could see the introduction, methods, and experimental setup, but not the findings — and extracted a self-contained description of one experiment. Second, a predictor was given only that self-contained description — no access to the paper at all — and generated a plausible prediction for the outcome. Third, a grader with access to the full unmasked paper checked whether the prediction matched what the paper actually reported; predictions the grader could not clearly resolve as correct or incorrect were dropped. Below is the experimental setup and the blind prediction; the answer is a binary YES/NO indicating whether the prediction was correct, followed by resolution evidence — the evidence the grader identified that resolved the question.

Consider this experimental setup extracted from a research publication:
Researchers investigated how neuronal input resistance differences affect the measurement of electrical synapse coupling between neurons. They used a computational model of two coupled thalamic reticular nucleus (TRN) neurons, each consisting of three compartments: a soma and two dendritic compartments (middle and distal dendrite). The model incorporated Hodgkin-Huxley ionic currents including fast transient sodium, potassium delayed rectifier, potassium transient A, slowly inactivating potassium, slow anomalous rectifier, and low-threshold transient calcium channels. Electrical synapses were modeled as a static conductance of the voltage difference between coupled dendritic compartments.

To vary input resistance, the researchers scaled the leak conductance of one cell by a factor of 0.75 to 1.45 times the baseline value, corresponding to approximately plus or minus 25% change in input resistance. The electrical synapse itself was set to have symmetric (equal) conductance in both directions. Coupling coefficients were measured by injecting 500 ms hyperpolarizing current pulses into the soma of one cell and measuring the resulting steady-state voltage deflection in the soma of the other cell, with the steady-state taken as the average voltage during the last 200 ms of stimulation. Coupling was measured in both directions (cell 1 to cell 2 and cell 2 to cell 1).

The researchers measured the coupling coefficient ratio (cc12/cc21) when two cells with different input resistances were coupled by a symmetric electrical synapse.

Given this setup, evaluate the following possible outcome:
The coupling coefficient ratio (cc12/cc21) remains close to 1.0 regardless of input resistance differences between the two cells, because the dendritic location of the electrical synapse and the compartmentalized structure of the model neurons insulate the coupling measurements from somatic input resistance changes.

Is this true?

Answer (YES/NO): NO